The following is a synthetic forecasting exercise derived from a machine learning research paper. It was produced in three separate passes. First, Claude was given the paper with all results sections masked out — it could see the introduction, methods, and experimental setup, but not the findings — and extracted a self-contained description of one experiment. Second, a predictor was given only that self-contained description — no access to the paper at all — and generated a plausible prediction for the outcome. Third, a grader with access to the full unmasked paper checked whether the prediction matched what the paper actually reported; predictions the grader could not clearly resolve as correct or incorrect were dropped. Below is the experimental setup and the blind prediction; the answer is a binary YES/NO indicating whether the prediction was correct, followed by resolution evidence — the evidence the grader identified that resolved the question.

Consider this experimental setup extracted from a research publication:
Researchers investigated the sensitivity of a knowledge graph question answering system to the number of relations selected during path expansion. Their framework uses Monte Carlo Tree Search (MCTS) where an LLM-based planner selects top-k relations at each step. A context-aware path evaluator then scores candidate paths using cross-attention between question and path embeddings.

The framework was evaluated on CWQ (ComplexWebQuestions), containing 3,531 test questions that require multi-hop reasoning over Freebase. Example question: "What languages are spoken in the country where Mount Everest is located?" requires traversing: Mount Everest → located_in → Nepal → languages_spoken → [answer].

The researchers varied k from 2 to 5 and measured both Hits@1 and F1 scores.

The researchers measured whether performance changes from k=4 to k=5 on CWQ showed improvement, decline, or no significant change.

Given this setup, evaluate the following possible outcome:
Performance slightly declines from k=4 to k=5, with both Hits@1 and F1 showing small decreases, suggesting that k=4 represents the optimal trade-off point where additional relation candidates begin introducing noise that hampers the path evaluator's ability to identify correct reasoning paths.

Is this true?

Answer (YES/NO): NO